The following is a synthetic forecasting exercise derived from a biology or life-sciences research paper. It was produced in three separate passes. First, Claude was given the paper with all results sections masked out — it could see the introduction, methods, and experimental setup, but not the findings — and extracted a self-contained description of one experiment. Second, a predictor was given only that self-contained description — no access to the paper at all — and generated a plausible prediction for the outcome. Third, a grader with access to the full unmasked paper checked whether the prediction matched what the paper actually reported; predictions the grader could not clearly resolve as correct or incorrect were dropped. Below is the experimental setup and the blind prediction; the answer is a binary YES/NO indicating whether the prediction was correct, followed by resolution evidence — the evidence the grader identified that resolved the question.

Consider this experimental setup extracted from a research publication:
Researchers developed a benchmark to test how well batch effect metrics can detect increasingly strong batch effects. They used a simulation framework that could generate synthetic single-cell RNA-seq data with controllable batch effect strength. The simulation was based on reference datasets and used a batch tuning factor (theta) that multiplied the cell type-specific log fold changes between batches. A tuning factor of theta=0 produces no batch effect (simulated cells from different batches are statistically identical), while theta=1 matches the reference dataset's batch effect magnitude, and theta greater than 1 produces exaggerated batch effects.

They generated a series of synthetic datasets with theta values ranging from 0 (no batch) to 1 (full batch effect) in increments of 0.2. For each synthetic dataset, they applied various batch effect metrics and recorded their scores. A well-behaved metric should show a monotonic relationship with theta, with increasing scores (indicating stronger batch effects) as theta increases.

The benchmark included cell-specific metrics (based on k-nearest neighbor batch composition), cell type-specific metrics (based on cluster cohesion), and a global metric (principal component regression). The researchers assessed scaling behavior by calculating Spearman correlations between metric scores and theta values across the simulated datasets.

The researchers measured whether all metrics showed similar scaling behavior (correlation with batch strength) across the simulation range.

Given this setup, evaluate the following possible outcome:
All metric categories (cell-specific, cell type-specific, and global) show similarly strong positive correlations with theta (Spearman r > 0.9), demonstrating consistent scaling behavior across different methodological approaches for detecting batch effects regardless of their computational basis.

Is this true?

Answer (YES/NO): NO